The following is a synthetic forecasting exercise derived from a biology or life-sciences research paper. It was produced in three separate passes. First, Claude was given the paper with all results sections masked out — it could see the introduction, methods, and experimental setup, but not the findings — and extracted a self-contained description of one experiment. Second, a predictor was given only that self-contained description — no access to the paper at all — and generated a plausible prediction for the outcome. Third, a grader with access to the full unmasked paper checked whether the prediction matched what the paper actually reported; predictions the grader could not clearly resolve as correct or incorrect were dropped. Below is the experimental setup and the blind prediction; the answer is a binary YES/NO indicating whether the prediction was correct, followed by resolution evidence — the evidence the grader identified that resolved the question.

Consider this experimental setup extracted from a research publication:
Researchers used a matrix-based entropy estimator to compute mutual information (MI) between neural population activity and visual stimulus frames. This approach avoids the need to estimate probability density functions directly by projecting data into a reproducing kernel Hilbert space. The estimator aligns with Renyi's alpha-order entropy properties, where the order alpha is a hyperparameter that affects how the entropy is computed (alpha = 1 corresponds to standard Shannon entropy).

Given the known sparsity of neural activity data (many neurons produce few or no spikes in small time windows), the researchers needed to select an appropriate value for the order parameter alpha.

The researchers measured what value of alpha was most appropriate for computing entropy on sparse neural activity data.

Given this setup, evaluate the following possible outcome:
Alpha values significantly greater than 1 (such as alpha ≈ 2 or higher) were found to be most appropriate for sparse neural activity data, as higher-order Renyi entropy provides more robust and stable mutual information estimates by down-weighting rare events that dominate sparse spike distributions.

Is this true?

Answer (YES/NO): NO